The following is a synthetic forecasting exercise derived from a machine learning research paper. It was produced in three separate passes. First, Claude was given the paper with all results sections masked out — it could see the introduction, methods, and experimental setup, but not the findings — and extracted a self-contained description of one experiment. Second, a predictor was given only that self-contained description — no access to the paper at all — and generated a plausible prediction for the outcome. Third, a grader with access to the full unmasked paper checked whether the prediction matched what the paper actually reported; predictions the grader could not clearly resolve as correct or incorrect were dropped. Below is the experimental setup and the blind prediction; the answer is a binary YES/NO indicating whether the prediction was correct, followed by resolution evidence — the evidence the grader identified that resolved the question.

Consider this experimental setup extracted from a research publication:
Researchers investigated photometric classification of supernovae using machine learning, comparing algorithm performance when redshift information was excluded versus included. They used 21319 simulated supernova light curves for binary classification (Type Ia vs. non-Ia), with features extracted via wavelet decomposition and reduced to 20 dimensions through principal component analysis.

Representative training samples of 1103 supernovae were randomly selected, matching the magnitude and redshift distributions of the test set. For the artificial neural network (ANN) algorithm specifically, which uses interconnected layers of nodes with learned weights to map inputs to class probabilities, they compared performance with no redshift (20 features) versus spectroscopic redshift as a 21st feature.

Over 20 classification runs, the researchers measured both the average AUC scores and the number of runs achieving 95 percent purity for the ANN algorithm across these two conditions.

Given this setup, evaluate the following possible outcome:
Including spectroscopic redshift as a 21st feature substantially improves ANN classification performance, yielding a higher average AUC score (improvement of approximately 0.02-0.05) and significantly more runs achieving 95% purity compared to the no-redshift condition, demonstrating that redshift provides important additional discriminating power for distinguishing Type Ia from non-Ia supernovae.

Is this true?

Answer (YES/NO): NO